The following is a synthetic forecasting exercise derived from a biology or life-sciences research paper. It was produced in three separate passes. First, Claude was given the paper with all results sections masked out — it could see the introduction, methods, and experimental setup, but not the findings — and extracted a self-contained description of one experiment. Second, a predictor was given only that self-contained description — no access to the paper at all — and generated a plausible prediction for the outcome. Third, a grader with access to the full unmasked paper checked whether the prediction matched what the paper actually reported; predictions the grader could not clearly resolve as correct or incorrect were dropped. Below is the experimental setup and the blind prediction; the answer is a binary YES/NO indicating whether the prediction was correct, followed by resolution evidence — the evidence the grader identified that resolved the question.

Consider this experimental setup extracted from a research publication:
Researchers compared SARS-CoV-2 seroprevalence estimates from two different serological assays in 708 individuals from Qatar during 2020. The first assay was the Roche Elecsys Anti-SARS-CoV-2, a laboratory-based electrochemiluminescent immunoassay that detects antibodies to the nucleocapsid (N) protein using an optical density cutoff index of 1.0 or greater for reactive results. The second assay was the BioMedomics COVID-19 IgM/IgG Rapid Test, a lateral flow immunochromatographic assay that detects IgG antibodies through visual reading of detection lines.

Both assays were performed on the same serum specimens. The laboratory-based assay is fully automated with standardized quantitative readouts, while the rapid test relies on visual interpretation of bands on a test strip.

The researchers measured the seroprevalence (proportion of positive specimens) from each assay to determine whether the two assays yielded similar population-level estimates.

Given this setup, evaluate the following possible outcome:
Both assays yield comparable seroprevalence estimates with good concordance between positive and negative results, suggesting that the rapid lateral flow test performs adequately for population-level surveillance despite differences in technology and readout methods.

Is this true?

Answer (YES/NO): NO